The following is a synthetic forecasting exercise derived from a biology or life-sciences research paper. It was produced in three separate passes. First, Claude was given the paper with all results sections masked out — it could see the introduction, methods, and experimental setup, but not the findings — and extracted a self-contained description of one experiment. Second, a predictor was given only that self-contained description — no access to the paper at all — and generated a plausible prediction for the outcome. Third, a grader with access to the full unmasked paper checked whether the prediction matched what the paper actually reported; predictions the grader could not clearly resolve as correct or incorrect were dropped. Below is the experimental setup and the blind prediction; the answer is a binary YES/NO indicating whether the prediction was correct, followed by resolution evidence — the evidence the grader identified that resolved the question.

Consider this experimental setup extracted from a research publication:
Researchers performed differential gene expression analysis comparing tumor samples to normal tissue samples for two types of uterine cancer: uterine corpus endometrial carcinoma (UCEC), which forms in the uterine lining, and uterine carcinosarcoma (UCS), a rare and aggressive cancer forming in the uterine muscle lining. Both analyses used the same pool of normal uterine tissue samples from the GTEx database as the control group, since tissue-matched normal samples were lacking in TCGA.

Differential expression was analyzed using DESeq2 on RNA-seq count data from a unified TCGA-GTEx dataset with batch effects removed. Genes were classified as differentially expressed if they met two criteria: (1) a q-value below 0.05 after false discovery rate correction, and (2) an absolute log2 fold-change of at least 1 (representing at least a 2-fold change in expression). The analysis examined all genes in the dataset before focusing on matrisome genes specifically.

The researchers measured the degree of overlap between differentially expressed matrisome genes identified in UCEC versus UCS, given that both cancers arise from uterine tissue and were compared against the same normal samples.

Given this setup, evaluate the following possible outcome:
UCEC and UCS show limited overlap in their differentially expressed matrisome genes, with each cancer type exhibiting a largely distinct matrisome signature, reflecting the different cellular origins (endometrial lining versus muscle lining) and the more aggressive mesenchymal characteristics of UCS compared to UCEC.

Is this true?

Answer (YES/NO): NO